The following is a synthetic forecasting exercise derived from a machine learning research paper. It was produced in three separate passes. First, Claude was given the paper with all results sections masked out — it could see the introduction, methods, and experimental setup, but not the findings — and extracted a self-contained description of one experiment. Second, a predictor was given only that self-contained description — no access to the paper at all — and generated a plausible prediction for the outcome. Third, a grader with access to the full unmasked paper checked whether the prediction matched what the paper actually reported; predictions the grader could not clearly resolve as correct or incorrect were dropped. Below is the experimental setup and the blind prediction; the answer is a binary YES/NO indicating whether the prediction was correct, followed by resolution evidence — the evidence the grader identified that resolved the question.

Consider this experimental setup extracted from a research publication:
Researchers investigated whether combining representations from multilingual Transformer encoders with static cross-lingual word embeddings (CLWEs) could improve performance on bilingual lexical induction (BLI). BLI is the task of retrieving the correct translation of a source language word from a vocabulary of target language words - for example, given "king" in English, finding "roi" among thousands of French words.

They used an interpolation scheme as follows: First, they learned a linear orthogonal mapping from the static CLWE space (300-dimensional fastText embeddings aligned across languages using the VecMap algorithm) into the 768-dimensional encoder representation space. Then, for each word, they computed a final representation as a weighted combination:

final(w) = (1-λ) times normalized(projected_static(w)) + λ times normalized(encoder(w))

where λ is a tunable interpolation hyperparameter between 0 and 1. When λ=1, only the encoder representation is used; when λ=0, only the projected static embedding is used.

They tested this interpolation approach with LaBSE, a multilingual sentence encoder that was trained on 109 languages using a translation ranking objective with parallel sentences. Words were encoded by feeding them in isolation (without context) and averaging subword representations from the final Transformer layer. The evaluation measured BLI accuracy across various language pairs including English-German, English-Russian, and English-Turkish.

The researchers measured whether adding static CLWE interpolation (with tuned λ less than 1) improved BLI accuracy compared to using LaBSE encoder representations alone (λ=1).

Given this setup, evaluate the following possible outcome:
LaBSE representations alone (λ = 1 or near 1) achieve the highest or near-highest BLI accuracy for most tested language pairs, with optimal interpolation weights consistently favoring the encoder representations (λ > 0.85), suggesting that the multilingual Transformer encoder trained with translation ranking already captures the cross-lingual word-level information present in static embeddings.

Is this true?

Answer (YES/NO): NO